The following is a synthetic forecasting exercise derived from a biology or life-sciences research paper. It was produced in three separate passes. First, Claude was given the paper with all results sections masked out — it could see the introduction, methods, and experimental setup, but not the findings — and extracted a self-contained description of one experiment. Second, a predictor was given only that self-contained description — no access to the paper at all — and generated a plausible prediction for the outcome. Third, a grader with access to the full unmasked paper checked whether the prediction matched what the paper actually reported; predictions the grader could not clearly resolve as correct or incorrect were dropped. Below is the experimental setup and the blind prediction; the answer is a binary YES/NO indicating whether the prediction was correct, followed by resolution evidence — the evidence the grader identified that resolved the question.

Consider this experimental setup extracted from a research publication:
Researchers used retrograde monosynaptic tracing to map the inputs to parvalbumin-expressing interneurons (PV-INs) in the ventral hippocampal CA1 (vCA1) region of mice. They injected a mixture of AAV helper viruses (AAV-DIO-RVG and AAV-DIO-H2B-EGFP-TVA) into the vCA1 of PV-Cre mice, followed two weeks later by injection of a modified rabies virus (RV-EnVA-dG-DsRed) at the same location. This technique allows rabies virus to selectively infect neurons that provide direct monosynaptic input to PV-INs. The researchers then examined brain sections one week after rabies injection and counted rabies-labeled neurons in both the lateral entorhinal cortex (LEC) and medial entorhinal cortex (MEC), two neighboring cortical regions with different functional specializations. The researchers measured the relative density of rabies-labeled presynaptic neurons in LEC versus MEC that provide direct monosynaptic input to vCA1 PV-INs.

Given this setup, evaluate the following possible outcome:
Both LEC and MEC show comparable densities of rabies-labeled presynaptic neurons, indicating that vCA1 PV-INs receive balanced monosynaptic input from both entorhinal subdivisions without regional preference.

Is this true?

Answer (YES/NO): NO